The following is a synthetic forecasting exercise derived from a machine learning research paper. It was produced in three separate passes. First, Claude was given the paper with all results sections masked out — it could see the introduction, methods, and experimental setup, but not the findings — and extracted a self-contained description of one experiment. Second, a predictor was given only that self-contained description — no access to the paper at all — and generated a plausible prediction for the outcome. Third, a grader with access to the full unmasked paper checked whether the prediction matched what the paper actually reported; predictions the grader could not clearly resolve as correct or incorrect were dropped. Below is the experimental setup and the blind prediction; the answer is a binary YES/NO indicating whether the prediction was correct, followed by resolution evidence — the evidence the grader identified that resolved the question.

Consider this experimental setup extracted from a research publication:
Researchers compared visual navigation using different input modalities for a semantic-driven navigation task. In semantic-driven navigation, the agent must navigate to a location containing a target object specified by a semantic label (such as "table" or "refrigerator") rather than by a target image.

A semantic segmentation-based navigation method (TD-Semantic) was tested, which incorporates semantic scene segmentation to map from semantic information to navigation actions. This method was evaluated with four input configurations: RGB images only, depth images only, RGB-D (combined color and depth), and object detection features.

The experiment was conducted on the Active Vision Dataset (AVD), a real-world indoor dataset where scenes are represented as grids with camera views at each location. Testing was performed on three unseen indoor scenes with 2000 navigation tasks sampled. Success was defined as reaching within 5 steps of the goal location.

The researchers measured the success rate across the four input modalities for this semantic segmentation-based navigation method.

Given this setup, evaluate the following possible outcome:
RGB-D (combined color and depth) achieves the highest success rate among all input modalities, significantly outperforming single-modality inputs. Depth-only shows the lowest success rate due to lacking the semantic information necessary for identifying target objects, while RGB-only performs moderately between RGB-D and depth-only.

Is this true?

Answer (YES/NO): NO